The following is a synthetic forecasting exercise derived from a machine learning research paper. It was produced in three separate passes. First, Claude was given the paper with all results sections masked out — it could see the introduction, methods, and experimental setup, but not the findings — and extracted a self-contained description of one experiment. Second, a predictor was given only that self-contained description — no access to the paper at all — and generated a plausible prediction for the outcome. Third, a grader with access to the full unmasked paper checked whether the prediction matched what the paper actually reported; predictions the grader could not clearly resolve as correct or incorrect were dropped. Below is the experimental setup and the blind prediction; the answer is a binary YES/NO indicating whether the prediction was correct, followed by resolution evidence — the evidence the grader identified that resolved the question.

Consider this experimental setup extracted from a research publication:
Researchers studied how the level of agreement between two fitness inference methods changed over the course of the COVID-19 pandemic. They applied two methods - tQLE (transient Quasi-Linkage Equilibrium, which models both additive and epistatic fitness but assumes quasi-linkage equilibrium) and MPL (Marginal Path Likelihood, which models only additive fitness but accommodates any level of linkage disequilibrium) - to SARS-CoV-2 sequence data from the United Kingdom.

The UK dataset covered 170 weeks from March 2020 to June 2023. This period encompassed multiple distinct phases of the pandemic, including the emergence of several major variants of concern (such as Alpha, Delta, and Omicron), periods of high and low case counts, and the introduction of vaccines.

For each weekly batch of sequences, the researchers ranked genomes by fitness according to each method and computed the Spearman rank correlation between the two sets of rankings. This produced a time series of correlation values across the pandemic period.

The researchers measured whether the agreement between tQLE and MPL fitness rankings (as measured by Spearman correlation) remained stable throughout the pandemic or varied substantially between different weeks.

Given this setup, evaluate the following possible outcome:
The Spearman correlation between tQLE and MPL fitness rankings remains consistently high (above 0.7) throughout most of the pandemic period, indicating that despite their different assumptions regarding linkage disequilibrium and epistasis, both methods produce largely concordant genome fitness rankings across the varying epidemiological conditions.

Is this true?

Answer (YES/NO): NO